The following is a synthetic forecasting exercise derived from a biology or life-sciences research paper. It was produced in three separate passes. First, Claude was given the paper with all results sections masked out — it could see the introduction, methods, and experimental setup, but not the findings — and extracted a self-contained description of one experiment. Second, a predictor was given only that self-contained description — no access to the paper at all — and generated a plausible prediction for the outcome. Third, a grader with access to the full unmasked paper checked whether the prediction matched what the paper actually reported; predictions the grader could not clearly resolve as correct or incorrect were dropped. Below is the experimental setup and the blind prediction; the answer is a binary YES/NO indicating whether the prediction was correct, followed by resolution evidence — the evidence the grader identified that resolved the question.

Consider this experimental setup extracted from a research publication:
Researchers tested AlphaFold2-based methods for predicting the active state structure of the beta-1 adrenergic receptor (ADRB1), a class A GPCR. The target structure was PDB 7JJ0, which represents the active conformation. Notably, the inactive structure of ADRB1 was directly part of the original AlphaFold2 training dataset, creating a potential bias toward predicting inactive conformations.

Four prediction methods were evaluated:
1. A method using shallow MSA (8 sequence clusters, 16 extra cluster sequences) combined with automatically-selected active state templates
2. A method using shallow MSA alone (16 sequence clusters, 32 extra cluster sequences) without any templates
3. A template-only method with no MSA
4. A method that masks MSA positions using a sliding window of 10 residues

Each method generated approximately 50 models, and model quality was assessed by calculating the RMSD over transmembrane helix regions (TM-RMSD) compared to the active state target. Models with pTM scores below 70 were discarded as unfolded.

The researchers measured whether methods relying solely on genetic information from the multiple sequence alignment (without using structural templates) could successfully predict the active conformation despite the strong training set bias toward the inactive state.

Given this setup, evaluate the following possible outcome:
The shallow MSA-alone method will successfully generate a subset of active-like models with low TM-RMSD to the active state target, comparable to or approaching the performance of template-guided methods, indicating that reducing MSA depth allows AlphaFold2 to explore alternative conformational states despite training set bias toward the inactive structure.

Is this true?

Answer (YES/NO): NO